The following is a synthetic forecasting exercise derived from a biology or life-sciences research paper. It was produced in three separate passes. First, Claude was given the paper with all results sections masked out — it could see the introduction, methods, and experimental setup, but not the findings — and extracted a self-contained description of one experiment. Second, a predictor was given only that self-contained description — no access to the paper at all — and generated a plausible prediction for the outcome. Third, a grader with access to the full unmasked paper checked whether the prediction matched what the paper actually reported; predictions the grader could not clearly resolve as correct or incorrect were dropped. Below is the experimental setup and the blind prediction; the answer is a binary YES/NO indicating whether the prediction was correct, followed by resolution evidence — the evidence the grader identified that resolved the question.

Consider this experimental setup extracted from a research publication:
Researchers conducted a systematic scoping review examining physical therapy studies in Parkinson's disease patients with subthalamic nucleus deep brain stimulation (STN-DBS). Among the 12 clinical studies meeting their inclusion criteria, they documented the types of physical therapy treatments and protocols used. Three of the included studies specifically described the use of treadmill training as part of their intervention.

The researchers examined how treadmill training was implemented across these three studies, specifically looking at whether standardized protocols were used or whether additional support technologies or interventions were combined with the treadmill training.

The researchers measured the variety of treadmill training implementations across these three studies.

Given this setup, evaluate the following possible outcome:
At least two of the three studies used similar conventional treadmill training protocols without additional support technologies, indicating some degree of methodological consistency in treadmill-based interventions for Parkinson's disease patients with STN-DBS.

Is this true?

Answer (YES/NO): NO